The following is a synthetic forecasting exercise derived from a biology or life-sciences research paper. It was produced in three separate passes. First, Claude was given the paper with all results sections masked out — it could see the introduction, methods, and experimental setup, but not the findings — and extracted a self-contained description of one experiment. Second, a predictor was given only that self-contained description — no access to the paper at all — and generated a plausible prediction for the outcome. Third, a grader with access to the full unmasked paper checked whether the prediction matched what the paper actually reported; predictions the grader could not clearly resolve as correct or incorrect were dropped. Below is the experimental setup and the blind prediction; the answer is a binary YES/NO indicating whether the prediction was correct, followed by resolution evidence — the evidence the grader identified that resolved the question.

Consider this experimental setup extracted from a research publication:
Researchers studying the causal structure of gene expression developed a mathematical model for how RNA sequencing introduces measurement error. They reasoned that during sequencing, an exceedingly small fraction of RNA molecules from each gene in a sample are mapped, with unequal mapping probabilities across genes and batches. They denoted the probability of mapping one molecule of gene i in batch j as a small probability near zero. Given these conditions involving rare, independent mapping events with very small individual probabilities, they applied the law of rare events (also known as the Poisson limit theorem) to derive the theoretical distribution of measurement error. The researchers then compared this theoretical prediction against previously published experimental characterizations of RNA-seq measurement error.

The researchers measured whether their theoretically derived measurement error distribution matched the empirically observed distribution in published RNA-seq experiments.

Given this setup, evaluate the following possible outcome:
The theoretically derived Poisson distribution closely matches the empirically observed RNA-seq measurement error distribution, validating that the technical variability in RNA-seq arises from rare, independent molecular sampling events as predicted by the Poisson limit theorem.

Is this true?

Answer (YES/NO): YES